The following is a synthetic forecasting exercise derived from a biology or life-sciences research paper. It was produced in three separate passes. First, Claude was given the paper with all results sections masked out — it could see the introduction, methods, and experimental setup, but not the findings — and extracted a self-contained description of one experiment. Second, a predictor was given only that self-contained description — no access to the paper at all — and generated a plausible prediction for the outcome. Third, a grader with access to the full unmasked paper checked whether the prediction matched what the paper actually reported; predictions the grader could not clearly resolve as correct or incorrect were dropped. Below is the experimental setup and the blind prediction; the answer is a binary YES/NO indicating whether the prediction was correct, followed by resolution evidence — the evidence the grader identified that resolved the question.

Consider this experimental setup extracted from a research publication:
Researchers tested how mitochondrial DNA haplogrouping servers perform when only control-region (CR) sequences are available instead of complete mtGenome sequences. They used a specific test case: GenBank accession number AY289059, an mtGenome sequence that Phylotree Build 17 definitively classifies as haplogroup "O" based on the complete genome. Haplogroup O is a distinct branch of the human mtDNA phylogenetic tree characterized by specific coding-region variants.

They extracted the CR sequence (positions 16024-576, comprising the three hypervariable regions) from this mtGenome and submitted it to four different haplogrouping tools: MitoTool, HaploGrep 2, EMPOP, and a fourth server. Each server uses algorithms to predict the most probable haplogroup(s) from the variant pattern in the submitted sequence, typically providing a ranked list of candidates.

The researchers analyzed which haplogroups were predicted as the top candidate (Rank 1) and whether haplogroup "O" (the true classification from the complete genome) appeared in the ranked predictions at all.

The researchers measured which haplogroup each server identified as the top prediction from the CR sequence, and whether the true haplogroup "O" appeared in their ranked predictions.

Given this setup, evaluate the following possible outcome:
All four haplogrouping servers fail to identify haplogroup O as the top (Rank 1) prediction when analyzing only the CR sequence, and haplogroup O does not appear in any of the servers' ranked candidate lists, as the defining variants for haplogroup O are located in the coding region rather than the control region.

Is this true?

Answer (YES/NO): NO